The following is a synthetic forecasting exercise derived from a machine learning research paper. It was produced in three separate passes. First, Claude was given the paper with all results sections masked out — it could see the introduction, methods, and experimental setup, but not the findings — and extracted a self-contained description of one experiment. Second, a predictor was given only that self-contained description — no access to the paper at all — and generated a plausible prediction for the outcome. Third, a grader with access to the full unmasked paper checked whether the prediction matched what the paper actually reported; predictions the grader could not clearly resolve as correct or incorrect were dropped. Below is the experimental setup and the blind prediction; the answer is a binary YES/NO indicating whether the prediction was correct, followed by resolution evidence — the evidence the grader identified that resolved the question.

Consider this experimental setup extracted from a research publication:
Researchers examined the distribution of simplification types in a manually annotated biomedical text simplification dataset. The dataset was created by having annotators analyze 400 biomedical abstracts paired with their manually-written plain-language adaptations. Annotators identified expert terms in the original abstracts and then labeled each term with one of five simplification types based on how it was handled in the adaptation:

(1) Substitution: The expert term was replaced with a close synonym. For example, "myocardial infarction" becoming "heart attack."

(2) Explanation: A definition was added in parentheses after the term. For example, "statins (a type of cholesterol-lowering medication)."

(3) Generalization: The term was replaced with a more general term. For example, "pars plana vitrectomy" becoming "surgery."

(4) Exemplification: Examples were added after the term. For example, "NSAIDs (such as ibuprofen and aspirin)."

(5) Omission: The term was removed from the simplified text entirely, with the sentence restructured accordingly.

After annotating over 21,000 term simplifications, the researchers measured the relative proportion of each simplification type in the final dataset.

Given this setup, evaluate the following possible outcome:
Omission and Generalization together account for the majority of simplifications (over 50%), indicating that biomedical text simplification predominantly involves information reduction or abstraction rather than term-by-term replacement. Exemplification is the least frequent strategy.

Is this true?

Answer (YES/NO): NO